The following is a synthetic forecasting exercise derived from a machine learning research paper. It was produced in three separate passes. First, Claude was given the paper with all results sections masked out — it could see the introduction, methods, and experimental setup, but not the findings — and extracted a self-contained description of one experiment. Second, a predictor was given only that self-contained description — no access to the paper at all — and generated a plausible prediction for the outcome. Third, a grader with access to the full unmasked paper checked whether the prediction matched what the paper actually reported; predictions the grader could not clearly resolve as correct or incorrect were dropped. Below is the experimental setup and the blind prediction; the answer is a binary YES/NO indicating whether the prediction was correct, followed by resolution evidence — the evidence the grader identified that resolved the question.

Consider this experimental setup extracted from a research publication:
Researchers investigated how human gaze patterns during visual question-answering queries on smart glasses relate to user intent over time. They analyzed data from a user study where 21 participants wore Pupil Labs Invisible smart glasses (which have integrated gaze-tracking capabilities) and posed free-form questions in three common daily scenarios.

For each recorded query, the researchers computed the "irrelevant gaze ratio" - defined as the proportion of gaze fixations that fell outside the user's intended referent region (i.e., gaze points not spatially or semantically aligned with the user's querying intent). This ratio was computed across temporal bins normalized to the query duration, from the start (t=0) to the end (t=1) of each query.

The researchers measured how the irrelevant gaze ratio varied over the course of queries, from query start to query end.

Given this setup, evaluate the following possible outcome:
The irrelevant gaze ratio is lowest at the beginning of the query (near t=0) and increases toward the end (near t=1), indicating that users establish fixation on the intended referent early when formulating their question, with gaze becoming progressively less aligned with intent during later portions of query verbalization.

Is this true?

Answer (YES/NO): NO